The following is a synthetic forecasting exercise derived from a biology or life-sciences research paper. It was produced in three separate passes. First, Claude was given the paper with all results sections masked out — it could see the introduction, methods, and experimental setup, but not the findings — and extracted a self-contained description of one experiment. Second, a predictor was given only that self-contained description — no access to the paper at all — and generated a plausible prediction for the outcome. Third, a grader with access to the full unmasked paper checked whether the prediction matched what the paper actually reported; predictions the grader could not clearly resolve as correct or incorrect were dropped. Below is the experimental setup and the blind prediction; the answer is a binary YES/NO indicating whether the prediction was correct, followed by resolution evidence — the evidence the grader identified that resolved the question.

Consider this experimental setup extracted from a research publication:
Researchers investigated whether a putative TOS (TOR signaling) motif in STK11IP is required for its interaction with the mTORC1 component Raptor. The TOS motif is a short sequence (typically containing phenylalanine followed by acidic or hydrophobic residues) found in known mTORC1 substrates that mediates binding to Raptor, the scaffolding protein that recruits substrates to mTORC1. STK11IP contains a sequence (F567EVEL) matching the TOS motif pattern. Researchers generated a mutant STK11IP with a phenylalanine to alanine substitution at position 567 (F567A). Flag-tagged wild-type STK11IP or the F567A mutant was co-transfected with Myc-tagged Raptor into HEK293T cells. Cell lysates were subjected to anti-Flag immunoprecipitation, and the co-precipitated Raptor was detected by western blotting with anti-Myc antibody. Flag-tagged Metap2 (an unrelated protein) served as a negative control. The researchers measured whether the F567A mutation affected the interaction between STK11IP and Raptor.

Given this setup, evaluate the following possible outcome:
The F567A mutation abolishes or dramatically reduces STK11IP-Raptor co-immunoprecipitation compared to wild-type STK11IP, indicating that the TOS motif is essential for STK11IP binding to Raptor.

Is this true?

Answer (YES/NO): YES